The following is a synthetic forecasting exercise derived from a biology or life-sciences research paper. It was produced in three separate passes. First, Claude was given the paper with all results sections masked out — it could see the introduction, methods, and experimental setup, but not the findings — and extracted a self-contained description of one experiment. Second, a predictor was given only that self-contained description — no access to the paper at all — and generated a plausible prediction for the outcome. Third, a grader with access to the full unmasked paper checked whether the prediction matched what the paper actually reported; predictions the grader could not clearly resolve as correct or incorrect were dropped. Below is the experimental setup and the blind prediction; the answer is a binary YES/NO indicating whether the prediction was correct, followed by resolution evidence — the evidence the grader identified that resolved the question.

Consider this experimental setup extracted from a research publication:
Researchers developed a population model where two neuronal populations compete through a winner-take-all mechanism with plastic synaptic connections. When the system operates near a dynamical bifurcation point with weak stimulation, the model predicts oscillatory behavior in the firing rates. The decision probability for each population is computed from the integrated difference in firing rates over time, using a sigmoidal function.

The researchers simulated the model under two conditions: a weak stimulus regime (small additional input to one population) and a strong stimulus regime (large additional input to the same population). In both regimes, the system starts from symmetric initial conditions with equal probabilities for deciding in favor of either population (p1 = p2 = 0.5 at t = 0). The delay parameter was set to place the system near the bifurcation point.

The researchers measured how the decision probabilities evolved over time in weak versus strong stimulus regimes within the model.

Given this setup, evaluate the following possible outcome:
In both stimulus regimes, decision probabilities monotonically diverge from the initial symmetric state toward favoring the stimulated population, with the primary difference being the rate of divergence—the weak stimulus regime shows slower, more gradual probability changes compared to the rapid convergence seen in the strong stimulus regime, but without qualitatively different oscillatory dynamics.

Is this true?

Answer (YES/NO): NO